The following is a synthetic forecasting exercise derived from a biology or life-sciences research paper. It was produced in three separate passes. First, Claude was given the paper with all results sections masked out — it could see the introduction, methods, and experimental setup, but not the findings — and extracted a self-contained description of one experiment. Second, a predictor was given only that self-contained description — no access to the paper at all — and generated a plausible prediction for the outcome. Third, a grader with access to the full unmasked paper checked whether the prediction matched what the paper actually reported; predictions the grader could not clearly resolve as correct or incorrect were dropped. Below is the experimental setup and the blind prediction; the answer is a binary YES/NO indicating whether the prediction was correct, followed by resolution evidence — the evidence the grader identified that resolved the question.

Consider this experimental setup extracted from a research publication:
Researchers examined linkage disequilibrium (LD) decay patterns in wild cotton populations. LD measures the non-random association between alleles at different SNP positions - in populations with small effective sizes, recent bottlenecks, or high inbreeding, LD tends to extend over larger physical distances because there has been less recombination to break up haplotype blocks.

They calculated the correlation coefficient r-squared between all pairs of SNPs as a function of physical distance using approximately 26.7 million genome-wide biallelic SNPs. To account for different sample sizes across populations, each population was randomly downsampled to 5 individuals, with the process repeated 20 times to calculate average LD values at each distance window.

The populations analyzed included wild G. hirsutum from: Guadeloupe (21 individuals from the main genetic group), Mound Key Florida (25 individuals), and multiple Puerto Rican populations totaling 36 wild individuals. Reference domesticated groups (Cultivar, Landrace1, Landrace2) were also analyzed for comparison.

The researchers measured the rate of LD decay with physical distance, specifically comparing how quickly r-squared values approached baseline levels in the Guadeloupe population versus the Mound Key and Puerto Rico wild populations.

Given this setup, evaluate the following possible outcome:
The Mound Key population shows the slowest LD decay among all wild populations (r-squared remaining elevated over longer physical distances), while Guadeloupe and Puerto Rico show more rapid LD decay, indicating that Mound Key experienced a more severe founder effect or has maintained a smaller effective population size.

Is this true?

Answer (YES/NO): NO